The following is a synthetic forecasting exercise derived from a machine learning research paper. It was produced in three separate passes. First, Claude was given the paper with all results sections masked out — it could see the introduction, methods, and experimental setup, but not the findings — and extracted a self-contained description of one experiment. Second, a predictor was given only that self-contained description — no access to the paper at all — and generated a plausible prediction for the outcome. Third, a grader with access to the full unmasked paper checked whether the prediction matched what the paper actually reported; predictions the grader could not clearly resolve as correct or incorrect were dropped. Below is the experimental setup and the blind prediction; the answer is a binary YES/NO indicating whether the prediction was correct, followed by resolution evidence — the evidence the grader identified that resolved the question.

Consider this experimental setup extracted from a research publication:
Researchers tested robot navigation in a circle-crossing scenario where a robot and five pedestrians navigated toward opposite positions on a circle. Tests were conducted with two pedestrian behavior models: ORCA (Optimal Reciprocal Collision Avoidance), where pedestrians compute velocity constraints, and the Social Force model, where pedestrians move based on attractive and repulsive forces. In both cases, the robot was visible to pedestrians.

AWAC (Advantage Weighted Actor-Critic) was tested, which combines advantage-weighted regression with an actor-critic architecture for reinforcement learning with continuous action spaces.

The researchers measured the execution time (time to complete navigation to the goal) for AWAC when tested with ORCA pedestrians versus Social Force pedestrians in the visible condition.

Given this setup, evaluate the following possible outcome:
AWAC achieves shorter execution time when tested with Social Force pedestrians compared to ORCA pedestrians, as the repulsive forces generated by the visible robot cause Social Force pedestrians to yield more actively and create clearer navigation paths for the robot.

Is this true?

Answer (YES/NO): NO